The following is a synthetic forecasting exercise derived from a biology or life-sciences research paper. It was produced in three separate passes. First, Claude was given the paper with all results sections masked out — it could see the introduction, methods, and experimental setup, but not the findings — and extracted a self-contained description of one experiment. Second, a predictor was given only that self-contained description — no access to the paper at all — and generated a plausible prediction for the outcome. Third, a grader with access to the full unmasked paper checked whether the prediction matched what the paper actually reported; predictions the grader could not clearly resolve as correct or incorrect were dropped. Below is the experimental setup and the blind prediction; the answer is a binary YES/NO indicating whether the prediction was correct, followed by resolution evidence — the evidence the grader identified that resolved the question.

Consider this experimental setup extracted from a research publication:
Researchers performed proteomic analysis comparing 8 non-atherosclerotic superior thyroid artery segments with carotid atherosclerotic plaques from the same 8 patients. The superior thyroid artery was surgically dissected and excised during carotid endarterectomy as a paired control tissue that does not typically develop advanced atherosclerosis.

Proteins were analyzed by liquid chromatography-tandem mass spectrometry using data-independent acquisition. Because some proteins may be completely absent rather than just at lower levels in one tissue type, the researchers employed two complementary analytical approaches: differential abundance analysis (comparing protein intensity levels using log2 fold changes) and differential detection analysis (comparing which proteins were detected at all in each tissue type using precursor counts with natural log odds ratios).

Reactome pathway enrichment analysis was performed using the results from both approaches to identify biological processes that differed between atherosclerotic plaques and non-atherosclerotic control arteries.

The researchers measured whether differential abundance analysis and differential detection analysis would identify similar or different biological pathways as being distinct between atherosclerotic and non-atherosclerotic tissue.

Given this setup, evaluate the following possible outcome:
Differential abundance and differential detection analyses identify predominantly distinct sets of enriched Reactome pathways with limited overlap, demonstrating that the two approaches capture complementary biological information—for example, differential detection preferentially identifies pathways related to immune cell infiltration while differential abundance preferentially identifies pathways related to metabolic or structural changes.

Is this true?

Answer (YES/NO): NO